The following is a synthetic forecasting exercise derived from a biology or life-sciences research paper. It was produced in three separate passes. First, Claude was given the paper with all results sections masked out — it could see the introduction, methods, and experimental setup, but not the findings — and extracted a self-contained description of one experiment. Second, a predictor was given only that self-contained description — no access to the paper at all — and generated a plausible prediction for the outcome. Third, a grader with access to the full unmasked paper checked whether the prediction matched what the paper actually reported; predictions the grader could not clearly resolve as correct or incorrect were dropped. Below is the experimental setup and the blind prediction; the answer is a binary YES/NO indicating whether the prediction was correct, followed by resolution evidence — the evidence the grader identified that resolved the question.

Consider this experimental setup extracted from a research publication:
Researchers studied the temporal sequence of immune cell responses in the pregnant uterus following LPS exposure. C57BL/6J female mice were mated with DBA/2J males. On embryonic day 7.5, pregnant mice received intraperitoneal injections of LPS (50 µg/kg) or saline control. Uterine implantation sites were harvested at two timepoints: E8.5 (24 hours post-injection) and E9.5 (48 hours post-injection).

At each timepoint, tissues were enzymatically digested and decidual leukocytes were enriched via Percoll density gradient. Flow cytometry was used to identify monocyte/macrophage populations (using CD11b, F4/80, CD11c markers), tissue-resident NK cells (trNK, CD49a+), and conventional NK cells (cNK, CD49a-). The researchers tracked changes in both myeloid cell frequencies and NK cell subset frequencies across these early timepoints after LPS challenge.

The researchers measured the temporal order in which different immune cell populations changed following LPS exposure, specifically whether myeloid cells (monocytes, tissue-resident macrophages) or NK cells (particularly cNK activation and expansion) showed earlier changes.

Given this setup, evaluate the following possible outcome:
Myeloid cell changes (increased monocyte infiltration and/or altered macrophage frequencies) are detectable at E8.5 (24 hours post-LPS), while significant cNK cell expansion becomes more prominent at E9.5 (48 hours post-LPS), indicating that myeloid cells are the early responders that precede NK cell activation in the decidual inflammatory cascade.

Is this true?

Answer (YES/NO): NO